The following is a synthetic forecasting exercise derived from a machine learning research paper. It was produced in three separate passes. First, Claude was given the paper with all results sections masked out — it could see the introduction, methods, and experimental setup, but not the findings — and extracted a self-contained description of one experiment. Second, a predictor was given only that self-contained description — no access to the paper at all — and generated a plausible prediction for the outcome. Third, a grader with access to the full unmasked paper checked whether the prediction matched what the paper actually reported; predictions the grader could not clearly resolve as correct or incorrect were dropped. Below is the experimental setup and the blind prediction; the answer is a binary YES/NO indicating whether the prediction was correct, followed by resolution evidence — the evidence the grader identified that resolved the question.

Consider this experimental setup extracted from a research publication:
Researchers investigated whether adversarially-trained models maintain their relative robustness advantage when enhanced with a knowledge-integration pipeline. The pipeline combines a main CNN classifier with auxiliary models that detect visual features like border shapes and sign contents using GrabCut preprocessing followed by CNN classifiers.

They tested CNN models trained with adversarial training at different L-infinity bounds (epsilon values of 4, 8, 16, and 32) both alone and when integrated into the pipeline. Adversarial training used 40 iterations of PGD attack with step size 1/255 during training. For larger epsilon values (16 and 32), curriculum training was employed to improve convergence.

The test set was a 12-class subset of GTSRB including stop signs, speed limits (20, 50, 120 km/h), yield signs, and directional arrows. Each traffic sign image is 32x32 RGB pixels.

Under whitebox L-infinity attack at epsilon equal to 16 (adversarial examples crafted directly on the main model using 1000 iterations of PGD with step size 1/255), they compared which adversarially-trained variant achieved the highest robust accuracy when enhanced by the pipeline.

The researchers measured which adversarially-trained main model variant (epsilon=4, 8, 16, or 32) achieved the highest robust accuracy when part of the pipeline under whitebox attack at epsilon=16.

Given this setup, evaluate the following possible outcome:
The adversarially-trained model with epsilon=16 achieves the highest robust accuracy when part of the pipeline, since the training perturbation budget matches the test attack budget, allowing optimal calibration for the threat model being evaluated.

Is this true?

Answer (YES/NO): NO